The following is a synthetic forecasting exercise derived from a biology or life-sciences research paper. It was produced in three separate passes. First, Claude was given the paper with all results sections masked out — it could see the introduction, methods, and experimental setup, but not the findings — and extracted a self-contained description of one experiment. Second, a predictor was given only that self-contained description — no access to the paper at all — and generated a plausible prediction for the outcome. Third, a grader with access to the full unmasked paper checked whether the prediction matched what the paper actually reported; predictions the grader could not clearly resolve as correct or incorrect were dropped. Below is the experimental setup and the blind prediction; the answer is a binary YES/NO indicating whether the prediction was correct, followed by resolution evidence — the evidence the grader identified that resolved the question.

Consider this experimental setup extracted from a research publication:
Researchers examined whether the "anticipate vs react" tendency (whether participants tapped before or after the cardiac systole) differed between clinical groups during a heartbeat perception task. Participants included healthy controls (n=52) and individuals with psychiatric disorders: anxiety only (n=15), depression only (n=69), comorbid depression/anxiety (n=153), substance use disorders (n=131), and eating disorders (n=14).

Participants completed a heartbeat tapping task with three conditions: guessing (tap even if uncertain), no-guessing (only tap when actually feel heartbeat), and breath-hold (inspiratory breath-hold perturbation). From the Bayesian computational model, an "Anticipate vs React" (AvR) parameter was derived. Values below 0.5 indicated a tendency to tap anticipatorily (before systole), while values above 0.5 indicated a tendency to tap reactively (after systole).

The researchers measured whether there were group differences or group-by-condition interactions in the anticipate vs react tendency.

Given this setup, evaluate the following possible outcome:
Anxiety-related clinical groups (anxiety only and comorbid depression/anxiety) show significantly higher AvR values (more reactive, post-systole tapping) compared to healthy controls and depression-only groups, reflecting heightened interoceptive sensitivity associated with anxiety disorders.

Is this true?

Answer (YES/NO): NO